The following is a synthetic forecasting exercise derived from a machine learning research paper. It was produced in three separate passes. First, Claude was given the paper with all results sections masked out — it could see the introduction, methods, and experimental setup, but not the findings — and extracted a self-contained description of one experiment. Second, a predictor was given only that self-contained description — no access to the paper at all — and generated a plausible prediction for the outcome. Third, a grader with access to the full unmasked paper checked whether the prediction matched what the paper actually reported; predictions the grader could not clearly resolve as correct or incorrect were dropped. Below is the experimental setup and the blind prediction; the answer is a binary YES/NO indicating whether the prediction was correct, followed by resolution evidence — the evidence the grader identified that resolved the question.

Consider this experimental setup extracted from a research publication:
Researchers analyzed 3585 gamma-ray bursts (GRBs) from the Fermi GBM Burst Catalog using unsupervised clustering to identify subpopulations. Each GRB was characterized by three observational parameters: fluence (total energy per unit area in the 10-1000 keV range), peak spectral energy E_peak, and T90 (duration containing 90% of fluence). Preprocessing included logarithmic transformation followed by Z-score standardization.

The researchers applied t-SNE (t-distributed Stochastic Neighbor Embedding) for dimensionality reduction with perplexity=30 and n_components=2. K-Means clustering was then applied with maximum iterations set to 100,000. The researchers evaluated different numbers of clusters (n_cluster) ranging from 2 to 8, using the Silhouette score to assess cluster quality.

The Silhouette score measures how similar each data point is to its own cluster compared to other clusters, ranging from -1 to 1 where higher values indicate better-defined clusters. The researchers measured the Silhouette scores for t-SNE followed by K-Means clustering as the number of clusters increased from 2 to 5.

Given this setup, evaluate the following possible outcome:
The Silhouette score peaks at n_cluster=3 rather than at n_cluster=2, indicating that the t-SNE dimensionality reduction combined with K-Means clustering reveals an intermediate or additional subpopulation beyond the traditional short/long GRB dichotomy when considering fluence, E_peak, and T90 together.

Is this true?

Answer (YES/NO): YES